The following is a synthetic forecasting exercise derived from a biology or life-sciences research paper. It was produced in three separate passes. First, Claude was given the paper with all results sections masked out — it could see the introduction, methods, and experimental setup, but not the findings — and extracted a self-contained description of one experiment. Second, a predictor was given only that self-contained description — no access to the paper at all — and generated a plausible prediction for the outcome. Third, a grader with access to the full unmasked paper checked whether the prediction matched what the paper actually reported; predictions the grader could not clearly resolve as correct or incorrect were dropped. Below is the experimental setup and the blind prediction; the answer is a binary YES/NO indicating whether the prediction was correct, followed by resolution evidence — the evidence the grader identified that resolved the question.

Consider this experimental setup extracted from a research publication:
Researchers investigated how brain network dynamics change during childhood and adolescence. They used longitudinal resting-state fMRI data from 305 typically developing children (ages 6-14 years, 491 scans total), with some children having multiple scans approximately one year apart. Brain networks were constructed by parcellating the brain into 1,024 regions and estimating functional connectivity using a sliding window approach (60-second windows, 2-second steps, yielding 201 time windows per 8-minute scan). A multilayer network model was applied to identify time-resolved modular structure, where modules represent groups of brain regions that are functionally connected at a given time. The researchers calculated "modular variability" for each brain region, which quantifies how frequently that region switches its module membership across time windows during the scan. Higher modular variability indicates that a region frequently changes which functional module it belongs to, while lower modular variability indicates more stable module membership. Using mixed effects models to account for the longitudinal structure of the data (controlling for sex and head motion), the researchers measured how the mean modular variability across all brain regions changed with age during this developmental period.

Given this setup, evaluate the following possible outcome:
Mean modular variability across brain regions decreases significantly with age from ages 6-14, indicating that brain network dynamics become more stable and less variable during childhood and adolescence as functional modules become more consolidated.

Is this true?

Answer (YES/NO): YES